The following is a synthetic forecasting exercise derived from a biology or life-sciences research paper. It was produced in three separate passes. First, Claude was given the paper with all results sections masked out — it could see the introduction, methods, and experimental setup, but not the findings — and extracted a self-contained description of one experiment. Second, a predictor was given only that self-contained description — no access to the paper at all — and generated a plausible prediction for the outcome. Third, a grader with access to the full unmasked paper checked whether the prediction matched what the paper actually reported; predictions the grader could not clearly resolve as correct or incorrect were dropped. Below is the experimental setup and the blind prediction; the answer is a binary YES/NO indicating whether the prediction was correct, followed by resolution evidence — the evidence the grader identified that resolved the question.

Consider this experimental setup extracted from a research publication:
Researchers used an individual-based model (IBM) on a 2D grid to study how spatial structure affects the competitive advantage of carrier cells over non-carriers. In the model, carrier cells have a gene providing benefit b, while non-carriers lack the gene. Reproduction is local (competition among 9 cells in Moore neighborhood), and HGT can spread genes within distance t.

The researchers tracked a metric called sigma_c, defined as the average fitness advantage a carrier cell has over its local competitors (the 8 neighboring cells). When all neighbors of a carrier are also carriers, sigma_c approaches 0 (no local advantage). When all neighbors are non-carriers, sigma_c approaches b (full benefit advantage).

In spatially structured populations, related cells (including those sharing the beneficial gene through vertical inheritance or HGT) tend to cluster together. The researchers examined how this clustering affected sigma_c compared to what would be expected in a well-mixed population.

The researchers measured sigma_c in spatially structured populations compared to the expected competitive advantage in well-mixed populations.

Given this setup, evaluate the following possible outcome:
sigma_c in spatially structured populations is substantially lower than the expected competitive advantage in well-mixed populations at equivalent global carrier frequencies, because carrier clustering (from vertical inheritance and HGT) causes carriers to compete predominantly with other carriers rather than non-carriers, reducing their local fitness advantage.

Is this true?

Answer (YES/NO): YES